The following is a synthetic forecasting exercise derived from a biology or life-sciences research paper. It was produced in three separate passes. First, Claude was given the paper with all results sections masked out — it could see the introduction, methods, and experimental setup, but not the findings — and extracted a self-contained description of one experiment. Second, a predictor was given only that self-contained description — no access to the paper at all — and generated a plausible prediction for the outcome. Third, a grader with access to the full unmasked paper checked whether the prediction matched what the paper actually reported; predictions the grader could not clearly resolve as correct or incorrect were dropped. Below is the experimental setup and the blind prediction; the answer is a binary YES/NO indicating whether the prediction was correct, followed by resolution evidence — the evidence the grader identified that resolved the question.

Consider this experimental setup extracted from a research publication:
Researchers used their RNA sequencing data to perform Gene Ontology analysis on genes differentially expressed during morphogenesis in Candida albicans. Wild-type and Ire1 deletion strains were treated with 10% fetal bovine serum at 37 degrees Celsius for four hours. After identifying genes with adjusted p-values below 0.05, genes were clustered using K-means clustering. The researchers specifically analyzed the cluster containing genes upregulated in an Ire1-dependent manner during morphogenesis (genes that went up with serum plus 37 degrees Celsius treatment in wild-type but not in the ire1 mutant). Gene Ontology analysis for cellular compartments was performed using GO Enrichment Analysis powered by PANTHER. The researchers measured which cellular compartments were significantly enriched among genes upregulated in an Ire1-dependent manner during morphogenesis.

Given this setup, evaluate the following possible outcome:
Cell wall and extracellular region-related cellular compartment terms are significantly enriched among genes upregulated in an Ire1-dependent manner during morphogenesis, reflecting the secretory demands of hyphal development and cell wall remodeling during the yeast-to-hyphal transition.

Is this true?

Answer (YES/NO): NO